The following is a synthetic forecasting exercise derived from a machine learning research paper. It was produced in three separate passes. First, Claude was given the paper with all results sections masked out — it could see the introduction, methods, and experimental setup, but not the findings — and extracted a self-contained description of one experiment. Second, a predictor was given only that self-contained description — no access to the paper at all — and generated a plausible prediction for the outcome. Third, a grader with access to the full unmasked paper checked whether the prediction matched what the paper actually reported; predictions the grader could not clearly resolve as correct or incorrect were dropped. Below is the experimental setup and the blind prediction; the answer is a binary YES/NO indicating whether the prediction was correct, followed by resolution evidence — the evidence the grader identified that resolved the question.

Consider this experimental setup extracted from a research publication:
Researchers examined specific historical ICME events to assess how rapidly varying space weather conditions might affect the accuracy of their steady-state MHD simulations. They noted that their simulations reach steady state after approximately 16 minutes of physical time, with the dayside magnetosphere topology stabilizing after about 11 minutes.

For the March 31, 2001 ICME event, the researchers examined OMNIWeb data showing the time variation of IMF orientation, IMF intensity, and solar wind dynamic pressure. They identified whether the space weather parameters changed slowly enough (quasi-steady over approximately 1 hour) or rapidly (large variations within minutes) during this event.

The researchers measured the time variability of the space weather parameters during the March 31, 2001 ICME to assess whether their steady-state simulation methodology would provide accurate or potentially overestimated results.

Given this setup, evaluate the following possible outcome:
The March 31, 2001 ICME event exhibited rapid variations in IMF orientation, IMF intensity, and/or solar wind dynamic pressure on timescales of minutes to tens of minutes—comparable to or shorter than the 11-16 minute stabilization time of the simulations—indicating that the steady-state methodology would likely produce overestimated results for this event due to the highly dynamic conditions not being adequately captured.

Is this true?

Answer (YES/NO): YES